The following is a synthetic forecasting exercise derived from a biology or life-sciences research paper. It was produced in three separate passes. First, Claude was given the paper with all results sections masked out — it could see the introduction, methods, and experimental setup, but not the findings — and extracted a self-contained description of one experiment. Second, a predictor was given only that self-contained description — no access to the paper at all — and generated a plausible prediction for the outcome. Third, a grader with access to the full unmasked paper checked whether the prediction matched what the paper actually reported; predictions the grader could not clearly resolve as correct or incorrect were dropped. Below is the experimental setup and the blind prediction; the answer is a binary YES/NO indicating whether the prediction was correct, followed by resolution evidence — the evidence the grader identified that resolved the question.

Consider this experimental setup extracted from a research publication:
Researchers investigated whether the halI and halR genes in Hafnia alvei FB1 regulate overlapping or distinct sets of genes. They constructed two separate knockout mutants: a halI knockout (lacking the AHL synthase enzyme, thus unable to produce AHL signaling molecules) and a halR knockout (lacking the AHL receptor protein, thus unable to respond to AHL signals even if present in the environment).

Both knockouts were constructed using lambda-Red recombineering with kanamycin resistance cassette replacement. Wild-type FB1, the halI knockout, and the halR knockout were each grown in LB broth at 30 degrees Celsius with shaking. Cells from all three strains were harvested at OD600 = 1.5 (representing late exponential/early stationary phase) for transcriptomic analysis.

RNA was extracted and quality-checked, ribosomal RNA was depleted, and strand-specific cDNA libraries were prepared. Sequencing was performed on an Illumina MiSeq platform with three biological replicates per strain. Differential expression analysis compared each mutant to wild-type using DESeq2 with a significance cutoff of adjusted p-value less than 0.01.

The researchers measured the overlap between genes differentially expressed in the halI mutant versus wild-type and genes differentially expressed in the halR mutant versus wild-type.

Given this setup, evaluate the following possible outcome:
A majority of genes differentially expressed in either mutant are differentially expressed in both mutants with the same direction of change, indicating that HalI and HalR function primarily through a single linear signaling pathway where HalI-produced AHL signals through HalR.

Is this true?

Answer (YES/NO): NO